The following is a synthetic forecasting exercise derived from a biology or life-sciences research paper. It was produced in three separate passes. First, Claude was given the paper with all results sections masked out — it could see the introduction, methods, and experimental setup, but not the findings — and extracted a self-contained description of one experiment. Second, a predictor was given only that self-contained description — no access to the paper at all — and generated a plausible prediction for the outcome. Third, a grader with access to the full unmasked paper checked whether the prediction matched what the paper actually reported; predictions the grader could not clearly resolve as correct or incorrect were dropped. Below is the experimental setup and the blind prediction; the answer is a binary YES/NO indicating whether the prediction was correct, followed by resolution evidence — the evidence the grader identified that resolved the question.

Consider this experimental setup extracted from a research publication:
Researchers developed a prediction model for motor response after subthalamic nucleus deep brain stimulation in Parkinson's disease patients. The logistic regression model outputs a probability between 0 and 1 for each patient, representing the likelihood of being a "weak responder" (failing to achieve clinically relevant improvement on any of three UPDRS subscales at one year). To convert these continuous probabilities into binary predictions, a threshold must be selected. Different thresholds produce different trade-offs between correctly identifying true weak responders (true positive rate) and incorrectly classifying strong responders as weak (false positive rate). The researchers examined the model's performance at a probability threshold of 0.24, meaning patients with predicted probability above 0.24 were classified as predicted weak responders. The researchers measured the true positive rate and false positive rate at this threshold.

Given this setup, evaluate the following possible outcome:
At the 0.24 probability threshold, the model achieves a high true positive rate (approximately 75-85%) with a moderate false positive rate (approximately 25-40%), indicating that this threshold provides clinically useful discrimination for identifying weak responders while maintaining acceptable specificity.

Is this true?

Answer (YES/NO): YES